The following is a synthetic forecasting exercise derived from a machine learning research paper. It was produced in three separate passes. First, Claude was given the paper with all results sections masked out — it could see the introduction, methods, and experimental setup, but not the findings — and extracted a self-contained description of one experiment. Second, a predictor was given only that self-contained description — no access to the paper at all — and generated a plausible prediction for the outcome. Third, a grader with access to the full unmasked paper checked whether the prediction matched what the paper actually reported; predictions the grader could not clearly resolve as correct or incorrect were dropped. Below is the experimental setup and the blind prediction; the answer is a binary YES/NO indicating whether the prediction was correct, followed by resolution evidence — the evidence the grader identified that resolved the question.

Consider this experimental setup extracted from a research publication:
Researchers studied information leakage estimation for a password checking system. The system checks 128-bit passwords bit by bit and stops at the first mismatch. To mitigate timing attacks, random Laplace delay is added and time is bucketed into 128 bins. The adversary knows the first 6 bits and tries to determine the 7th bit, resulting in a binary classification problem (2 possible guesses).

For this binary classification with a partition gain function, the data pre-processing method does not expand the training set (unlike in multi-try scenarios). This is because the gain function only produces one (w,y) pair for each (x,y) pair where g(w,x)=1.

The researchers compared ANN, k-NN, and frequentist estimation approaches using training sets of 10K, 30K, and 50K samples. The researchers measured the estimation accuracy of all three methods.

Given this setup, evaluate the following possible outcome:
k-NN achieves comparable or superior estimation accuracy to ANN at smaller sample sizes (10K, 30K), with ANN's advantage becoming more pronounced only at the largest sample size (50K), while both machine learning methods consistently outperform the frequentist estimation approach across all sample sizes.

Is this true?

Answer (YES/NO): NO